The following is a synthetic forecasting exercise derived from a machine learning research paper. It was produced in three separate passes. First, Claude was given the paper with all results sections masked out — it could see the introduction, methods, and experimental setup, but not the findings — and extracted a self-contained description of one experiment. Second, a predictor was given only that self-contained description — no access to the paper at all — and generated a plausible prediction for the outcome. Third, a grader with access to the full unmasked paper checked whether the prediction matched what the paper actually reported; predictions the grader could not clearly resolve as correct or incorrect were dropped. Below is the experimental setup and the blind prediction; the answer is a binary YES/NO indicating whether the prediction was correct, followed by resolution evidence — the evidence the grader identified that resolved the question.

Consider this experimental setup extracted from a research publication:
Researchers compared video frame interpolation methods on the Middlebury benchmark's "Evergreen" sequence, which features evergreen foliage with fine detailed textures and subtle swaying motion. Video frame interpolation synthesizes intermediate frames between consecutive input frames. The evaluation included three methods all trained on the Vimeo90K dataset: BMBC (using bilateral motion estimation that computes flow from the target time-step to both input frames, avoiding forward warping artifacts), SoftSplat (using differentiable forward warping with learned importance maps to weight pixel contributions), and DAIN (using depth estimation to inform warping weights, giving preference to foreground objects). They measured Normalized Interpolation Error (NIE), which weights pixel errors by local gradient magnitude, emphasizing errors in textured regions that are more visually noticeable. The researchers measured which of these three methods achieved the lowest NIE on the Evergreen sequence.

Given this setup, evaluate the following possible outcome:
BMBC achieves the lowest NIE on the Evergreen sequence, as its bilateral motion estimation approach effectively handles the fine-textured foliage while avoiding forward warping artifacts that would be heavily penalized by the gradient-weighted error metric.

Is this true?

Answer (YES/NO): YES